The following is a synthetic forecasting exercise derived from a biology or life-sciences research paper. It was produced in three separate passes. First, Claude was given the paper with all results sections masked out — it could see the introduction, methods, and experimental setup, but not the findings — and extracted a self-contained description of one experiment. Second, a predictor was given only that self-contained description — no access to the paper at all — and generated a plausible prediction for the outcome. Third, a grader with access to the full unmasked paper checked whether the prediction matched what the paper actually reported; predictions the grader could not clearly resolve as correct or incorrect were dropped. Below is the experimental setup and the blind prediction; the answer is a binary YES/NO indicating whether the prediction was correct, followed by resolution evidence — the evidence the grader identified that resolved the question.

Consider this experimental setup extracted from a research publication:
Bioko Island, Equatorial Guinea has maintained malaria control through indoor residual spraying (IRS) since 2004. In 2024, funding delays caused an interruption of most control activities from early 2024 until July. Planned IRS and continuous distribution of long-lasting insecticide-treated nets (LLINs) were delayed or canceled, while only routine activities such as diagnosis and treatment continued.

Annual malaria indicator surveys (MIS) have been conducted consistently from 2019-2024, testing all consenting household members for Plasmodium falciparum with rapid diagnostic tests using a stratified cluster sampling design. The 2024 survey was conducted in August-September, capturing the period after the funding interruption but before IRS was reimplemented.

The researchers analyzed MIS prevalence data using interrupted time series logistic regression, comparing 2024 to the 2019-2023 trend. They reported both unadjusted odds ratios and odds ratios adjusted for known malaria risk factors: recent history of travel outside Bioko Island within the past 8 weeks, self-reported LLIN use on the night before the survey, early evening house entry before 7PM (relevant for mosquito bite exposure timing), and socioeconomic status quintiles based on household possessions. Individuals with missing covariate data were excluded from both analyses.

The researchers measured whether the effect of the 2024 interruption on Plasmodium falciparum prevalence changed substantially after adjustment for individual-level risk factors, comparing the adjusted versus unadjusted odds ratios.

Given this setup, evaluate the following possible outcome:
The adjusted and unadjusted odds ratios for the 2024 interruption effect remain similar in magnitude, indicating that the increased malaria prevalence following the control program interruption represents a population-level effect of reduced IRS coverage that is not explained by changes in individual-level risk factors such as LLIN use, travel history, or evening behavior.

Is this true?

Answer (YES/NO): YES